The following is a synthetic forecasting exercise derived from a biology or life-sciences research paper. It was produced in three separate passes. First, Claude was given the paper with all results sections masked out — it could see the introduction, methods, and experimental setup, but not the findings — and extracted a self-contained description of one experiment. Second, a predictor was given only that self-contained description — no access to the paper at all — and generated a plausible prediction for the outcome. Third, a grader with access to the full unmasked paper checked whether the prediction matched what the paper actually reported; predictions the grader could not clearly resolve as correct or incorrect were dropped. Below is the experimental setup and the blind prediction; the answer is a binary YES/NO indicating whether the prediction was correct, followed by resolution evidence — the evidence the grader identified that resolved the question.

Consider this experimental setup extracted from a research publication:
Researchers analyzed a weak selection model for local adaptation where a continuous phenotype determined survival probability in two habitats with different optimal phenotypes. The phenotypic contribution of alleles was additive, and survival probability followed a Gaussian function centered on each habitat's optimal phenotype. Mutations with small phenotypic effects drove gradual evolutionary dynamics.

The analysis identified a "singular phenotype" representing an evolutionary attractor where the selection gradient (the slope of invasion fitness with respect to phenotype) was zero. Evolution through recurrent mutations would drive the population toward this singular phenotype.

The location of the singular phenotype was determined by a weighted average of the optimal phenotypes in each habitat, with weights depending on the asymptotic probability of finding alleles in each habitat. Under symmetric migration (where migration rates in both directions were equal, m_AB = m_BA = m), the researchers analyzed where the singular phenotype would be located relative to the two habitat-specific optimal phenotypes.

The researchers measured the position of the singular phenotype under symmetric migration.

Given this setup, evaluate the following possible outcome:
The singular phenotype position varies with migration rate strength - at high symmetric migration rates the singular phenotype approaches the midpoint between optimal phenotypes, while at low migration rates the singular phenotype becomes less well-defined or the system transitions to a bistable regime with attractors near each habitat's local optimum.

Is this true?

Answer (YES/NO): NO